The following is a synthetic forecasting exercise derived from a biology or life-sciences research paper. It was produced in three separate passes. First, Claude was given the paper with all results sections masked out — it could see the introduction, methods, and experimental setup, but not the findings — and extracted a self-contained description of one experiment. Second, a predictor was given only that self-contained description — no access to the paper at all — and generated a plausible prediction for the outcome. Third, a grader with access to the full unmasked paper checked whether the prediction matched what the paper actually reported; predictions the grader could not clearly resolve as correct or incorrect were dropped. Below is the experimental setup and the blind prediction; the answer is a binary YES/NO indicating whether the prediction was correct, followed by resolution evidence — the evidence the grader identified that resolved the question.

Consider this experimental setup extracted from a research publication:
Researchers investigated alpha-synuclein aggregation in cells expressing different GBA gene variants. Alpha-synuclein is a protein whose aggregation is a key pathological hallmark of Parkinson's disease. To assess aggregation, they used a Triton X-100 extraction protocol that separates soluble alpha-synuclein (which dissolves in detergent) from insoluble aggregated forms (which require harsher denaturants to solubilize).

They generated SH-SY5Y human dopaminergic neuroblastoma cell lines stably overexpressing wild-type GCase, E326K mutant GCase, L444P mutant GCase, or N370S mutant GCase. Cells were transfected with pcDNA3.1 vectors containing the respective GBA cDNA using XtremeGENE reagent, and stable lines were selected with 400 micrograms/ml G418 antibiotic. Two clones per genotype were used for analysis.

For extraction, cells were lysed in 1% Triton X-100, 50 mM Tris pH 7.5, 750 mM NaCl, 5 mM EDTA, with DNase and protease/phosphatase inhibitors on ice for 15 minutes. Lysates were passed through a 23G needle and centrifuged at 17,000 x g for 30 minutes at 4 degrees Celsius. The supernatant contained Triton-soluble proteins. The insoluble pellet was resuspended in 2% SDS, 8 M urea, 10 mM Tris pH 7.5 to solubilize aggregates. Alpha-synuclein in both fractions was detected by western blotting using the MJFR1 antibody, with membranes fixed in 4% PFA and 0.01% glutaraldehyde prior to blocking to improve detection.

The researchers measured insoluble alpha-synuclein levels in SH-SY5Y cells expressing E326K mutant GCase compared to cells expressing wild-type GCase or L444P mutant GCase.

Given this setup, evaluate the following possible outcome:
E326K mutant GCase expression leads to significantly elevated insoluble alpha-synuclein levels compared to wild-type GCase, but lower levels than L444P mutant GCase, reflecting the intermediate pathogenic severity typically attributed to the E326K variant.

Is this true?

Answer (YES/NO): NO